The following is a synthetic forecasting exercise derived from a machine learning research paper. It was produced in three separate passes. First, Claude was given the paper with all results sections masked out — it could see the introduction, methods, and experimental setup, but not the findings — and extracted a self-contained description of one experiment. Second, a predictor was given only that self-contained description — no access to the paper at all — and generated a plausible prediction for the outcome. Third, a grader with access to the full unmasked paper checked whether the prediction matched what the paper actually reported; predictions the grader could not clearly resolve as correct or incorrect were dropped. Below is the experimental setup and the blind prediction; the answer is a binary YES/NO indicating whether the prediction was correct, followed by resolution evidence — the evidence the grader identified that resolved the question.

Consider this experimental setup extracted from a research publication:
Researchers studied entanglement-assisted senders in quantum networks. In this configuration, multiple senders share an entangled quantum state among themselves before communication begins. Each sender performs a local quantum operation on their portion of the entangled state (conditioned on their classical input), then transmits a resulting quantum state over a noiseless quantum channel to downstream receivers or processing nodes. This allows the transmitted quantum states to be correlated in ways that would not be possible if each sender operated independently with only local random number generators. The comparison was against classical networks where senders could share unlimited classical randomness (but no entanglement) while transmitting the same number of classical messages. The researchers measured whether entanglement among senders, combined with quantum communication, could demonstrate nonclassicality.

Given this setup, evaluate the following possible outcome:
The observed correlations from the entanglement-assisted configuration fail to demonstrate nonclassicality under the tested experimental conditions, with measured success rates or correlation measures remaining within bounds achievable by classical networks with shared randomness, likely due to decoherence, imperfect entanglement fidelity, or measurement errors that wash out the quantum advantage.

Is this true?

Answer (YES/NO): NO